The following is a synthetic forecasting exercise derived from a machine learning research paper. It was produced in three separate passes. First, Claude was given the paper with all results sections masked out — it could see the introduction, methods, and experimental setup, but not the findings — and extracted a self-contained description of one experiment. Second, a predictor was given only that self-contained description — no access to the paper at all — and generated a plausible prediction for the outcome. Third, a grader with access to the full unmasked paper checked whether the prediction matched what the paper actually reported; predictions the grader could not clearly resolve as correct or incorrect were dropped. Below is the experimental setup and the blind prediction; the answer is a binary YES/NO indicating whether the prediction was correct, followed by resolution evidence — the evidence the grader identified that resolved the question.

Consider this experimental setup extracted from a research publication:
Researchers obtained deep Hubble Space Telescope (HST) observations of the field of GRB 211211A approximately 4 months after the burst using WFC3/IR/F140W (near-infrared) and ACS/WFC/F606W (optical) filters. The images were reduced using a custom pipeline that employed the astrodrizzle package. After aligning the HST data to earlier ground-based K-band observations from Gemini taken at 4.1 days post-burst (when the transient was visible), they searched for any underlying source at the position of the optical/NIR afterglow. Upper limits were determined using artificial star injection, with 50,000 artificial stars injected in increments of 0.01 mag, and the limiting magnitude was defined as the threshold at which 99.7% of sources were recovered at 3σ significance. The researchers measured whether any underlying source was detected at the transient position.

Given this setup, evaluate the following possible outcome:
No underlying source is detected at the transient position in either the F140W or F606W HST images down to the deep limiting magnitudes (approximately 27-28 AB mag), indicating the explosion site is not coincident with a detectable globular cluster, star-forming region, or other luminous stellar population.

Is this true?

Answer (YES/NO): YES